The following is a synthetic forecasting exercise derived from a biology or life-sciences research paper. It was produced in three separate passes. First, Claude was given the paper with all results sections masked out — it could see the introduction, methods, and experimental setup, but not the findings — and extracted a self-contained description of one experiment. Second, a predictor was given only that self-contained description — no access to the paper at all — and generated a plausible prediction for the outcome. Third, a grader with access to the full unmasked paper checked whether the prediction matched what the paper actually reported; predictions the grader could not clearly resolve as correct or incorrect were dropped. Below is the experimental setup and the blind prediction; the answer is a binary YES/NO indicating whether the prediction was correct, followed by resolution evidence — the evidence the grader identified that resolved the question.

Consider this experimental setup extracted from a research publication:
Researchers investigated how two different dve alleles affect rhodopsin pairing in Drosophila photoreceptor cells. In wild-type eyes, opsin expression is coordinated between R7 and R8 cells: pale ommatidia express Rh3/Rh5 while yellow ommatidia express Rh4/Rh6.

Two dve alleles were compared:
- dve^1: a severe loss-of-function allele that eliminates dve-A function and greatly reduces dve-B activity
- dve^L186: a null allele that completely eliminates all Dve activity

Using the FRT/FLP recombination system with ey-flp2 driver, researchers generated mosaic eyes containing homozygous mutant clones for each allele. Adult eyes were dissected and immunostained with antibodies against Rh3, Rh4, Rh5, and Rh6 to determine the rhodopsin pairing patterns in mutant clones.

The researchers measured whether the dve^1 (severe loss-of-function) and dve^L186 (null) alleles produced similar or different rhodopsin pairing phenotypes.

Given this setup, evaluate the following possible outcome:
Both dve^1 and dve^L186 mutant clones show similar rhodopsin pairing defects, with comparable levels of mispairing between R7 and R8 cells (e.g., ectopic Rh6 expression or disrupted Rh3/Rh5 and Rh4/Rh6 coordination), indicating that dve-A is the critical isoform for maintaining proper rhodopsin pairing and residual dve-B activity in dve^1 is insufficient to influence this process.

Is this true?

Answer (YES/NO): NO